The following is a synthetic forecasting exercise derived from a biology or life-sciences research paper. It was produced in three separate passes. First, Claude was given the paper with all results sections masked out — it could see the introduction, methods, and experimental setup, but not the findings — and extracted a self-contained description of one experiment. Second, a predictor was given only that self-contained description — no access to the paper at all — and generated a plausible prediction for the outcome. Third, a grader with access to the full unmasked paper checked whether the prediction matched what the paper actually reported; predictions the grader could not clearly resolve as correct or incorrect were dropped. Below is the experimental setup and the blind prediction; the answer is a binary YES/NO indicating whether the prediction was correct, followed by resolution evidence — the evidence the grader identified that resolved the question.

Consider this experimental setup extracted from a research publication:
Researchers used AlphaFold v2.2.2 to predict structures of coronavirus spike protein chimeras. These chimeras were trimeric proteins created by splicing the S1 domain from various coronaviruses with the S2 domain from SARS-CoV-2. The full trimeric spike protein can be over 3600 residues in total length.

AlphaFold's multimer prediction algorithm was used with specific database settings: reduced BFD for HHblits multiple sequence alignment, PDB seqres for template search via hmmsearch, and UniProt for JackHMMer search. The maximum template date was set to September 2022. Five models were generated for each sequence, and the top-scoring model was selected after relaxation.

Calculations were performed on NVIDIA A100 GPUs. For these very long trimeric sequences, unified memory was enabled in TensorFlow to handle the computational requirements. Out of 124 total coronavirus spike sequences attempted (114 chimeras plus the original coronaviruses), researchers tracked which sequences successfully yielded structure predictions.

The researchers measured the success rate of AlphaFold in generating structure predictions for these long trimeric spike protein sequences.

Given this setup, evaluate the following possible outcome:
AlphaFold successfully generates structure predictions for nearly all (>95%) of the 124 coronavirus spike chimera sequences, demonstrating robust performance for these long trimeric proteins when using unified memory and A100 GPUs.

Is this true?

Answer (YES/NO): YES